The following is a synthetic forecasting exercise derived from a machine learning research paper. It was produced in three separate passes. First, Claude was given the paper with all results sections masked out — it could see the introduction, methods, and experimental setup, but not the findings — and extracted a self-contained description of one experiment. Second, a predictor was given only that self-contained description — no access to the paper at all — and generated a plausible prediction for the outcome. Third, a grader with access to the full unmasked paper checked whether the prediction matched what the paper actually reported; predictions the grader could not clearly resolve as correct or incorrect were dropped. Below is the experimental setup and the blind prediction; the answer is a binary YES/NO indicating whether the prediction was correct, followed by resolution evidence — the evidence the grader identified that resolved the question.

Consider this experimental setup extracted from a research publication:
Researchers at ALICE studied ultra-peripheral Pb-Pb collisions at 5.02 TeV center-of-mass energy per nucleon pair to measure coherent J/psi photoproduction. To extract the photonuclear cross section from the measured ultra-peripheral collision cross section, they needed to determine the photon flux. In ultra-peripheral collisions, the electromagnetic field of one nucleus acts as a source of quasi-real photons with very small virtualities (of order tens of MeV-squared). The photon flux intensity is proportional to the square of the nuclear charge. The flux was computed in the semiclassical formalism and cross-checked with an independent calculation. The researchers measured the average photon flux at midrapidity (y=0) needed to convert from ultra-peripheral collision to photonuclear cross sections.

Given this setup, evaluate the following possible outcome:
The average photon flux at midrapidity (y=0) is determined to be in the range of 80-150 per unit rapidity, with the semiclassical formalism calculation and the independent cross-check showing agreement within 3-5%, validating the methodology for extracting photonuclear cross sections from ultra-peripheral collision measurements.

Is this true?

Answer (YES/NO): NO